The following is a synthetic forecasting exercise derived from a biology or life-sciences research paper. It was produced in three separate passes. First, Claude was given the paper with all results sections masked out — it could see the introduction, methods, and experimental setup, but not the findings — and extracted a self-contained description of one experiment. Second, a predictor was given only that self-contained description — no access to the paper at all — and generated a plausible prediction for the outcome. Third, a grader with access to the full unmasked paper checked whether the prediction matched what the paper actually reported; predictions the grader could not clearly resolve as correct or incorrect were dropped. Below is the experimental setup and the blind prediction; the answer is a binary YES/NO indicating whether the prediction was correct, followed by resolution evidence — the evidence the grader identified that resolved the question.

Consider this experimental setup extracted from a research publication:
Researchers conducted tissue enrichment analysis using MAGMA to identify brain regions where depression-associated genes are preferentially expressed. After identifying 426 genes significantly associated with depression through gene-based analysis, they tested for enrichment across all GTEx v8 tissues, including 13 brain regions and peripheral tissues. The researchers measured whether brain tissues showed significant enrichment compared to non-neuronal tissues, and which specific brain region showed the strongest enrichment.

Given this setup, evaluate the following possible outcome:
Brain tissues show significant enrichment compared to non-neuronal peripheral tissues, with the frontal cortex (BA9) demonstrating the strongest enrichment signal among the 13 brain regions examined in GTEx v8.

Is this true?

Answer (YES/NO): YES